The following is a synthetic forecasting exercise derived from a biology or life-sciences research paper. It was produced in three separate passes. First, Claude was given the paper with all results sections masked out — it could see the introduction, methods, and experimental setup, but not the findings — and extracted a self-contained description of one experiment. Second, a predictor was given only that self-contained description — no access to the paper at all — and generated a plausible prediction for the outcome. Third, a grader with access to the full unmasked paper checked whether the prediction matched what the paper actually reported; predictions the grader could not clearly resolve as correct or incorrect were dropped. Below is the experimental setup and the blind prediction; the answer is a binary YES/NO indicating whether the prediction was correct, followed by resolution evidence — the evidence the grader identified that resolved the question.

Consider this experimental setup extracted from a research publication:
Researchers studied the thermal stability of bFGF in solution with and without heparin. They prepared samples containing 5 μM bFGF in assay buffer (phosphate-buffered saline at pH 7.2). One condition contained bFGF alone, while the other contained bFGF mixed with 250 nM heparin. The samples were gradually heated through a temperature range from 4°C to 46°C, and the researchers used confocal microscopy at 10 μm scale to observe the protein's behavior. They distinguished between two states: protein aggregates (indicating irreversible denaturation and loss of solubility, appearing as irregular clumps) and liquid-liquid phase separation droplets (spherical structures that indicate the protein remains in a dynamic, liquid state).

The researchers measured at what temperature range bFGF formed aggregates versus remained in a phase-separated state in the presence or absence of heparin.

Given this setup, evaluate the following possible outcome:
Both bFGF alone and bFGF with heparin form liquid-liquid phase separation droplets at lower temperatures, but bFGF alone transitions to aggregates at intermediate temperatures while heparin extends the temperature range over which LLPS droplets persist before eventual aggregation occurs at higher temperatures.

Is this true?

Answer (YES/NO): NO